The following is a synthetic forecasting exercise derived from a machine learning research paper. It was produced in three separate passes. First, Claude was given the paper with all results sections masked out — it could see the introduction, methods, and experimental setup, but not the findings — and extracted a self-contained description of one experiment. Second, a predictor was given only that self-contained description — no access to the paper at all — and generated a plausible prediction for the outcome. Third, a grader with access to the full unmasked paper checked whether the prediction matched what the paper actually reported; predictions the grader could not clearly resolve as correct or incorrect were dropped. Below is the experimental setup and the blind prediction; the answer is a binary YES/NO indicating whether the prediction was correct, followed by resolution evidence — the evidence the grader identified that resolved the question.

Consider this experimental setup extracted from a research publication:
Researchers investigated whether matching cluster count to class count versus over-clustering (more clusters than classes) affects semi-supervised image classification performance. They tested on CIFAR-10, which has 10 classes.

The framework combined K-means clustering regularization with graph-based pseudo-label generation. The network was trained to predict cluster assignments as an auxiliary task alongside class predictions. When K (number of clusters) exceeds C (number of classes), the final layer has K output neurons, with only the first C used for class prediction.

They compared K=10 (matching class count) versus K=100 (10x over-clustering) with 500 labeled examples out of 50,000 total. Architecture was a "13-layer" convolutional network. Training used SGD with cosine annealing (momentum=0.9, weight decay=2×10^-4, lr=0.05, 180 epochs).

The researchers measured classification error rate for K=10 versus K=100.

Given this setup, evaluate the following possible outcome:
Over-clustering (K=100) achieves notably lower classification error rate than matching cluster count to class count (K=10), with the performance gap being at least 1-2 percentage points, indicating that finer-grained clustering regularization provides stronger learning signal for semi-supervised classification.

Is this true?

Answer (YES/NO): NO